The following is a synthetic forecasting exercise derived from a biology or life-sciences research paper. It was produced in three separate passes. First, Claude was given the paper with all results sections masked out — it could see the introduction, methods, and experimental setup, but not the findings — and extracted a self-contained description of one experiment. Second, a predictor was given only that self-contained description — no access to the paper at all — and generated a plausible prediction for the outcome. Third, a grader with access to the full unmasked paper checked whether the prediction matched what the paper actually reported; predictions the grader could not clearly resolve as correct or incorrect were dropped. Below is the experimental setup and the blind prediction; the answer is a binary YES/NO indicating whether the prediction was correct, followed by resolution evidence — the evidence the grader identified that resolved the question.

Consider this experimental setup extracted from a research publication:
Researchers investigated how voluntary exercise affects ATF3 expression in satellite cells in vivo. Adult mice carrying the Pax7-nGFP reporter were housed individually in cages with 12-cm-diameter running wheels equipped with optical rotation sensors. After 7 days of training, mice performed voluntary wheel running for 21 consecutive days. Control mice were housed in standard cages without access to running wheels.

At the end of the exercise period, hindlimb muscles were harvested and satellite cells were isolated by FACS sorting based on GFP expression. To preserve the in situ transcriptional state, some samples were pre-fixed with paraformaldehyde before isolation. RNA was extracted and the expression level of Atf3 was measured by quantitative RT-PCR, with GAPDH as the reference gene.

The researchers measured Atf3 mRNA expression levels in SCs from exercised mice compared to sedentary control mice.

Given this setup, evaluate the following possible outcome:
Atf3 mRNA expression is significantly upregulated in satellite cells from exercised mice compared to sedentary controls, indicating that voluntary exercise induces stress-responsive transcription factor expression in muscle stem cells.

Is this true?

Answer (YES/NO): YES